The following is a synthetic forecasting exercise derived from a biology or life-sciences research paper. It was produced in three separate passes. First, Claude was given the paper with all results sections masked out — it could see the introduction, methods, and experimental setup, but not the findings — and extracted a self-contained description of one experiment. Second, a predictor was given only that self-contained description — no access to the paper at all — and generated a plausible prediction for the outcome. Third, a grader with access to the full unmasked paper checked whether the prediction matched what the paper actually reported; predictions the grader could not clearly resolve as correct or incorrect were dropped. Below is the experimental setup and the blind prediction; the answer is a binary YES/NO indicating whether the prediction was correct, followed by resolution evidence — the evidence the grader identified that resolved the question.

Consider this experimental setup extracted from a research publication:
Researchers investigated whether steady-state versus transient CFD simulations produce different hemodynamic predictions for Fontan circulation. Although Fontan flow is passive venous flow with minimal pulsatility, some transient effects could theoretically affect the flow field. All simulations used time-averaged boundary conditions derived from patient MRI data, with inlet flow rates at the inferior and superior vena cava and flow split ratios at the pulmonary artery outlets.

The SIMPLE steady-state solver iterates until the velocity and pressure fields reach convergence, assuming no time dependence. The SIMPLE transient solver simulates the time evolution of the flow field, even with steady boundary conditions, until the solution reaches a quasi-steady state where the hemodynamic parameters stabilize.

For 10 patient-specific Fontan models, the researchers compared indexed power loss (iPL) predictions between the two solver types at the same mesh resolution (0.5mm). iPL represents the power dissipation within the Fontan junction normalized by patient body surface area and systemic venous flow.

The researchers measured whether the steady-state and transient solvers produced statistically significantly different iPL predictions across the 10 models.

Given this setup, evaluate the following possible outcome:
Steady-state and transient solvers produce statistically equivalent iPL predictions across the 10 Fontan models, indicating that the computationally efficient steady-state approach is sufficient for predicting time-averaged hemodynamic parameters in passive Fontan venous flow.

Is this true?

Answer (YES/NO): YES